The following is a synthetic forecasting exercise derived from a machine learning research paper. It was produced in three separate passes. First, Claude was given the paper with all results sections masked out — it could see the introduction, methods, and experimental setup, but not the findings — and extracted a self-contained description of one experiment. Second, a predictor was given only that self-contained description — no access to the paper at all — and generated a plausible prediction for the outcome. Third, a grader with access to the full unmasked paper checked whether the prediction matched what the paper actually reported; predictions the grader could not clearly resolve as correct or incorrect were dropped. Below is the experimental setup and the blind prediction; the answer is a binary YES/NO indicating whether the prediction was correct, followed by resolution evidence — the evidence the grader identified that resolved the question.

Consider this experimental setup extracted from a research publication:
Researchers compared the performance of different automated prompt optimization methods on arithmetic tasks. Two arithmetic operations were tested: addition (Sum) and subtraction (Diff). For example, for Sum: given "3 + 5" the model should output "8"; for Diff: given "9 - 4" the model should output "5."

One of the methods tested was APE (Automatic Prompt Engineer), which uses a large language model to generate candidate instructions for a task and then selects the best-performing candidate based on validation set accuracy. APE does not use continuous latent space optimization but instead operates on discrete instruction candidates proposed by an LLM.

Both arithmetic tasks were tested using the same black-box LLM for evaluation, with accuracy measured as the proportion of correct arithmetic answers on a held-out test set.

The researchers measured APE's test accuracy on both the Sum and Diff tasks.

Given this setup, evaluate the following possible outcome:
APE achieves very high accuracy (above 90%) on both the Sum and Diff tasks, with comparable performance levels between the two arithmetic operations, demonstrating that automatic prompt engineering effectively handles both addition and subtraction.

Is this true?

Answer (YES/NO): NO